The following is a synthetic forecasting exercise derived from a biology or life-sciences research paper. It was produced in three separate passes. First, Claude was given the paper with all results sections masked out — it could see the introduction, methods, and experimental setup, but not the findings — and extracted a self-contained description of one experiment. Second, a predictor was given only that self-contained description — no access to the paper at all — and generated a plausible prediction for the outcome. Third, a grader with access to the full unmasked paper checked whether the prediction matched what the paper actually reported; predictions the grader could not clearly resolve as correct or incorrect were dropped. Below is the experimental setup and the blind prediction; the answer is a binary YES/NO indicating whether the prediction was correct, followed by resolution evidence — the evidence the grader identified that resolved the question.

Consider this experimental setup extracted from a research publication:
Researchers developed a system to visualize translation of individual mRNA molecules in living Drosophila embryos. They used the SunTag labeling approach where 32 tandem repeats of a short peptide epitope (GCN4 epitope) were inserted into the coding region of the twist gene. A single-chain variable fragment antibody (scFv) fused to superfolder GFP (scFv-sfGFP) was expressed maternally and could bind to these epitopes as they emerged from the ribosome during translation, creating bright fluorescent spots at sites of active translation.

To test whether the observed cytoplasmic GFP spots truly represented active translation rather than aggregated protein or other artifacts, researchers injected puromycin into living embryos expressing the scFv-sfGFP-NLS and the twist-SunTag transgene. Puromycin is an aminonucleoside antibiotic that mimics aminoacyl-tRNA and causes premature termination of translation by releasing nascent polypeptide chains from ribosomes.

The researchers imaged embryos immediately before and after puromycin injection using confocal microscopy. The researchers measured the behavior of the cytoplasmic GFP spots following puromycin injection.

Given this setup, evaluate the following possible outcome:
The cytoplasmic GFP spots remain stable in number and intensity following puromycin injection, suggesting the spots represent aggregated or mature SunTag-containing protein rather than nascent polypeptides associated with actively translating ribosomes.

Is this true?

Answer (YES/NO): NO